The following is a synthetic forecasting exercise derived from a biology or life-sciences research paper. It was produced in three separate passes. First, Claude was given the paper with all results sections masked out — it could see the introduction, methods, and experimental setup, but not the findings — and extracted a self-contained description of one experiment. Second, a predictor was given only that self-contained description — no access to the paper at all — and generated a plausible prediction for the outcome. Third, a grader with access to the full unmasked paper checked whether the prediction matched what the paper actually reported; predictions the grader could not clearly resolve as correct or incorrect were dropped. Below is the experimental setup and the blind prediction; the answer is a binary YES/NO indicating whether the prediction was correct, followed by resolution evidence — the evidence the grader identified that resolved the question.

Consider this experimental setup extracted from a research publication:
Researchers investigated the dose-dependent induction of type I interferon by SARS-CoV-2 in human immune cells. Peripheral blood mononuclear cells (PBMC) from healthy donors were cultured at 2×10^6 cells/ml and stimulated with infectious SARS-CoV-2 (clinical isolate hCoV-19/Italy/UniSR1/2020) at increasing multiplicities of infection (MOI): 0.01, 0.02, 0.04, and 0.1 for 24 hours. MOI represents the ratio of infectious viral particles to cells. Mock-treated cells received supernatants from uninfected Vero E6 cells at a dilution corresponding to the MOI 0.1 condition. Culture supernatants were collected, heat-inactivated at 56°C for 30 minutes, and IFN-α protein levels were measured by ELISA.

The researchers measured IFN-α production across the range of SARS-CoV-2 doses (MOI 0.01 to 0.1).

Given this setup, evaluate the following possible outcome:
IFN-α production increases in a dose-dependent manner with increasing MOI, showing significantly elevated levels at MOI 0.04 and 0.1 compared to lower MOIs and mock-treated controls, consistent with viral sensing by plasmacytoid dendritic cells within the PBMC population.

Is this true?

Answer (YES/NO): YES